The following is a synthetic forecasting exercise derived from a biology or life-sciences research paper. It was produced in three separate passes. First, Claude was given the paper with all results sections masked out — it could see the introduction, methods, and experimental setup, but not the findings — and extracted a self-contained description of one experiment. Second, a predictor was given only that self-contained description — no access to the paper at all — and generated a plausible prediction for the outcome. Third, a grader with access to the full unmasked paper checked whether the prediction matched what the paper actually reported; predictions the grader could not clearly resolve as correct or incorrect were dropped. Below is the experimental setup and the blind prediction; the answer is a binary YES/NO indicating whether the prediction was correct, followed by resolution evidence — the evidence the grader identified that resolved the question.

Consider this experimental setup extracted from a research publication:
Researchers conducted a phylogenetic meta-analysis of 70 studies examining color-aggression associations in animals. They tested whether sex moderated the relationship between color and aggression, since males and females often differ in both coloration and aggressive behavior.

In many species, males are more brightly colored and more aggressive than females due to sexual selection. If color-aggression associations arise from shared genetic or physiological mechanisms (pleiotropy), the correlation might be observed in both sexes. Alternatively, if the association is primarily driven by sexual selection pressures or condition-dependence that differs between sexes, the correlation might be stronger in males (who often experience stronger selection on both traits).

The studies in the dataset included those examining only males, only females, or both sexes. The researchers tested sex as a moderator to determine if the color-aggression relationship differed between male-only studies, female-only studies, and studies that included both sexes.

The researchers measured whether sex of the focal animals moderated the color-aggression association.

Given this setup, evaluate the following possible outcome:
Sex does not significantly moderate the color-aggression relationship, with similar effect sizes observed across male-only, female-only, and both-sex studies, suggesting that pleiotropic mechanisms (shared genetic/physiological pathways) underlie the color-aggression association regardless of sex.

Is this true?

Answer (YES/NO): NO